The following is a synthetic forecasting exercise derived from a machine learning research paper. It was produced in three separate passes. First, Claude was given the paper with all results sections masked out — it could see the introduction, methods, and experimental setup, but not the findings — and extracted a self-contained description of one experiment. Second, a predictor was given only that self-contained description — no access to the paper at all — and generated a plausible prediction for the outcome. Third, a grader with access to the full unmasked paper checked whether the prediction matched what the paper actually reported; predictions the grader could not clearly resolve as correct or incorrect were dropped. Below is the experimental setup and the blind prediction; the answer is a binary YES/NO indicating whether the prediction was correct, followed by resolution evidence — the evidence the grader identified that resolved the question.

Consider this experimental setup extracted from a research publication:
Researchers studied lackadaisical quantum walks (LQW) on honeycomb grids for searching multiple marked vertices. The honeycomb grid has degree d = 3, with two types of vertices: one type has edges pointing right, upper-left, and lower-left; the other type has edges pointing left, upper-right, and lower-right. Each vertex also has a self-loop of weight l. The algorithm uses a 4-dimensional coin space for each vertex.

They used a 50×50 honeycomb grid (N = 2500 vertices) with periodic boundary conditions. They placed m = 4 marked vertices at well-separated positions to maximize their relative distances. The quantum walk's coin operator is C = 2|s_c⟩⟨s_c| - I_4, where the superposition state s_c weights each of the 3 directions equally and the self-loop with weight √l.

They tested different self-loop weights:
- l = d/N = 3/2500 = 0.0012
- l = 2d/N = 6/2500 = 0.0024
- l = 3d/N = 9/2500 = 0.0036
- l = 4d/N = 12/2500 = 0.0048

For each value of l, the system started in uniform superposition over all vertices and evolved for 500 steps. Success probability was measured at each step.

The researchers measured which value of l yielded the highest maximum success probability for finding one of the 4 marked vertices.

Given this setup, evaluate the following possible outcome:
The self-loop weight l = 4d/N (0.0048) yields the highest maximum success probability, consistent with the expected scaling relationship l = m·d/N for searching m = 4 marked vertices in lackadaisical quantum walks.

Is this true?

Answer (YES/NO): YES